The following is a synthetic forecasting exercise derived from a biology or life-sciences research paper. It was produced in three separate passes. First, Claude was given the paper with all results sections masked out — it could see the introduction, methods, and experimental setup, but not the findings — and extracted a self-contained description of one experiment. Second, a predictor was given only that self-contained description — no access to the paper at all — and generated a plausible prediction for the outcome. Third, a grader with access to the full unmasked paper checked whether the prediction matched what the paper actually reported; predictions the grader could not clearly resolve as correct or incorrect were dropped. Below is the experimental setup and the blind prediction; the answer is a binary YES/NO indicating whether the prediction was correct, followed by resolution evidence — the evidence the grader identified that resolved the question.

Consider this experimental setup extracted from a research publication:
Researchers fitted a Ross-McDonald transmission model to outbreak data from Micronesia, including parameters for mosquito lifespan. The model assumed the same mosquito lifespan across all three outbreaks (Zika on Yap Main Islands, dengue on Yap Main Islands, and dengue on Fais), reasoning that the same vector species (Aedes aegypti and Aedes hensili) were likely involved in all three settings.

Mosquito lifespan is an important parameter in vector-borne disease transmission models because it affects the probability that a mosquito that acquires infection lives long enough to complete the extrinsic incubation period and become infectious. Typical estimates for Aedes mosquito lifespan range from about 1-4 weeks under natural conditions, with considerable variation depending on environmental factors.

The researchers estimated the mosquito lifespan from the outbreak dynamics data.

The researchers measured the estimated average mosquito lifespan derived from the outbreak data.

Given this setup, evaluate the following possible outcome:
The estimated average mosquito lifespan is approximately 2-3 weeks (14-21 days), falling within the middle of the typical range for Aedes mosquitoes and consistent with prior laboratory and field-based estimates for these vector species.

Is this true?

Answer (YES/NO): NO